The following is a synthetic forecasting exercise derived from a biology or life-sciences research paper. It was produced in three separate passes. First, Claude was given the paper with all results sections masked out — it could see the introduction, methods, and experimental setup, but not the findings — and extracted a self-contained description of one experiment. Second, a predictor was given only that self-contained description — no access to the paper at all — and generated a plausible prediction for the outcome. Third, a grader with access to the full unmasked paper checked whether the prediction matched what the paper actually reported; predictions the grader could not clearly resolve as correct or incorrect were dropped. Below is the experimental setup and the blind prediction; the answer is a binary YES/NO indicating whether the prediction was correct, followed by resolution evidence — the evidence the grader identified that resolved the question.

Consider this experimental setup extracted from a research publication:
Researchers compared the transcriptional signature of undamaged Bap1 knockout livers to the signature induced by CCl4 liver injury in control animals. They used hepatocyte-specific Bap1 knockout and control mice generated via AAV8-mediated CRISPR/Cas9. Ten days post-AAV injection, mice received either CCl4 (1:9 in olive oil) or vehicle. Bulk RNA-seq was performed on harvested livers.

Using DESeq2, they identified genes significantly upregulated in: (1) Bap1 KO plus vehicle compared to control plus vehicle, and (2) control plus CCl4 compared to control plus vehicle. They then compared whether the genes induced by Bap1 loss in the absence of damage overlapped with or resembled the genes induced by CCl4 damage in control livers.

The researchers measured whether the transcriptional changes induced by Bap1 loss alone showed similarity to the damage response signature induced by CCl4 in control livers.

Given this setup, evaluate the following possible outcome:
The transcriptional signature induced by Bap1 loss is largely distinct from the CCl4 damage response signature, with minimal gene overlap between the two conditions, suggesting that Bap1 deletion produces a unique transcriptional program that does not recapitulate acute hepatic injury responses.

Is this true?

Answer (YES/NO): NO